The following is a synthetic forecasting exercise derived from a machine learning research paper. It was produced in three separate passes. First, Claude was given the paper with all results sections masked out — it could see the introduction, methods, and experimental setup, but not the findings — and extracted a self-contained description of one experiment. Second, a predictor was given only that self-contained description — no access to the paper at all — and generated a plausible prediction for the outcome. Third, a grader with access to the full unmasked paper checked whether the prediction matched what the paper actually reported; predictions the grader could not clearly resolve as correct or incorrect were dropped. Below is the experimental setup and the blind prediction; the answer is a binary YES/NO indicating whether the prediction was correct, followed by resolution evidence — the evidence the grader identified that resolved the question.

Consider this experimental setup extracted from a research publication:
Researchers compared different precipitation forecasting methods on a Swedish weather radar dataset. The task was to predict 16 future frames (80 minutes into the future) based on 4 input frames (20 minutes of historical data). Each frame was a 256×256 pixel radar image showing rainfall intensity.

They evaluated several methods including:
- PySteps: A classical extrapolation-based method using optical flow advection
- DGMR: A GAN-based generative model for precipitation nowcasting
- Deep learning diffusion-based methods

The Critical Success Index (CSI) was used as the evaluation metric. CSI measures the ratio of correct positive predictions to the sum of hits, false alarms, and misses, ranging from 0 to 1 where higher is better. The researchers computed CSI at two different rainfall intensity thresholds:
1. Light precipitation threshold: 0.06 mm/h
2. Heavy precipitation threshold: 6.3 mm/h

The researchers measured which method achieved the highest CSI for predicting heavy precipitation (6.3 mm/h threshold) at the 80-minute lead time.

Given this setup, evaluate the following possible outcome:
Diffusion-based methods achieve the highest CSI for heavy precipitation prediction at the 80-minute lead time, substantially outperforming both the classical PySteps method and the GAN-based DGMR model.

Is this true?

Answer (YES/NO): NO